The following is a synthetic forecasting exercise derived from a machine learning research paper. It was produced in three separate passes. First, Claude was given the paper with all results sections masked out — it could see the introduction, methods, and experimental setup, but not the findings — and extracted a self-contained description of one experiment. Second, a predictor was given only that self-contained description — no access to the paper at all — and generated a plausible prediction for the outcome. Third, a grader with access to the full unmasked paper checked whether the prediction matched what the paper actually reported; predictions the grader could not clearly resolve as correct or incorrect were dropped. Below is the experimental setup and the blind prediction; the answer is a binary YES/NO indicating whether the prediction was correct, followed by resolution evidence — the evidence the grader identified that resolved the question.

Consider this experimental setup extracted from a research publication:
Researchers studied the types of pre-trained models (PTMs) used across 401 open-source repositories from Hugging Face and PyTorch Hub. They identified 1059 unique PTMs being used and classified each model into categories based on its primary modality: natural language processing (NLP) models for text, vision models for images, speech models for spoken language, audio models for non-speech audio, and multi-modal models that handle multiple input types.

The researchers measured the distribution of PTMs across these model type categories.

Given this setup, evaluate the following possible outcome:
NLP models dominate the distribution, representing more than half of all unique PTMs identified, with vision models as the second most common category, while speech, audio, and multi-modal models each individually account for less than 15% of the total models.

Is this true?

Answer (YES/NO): NO